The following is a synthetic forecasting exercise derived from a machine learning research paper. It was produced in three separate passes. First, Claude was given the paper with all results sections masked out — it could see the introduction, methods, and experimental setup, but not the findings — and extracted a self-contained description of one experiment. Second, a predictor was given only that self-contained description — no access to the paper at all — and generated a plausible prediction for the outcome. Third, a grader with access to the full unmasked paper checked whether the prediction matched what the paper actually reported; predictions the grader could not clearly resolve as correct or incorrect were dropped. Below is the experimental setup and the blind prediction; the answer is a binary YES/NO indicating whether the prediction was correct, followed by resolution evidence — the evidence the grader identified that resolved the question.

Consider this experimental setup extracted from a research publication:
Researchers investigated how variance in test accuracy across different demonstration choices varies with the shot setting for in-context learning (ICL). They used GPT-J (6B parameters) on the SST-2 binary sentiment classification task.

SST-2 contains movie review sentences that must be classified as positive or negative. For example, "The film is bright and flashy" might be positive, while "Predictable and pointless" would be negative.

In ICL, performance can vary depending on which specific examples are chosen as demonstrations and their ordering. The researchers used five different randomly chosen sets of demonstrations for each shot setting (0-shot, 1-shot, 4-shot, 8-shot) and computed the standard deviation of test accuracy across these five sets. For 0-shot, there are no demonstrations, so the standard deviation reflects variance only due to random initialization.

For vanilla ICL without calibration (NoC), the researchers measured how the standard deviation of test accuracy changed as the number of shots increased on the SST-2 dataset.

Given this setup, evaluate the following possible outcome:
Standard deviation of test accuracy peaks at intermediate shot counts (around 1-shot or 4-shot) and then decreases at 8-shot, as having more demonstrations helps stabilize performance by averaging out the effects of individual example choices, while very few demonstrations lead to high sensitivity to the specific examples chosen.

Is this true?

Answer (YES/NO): NO